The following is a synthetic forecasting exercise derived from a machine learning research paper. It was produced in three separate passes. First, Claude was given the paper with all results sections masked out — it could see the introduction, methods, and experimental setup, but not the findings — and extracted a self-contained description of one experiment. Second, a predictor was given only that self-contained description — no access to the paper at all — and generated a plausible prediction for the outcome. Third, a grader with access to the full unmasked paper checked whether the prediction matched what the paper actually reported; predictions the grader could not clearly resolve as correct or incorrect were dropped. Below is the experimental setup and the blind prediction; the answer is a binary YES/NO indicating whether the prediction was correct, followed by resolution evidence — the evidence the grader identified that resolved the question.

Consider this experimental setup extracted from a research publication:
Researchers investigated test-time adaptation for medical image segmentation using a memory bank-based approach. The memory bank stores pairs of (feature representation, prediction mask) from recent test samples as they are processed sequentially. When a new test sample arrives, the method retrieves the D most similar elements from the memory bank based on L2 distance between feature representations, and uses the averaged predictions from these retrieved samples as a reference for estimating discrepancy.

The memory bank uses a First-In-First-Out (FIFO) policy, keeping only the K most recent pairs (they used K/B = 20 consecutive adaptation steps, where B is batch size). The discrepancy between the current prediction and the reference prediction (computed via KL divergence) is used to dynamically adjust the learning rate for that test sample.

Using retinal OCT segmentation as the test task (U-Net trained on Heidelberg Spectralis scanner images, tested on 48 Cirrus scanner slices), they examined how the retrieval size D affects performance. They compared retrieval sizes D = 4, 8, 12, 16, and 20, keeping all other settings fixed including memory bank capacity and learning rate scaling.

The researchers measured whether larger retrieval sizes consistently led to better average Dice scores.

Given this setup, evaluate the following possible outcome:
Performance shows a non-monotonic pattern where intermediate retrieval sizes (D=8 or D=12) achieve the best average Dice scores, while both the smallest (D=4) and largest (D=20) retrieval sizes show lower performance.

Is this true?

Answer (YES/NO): YES